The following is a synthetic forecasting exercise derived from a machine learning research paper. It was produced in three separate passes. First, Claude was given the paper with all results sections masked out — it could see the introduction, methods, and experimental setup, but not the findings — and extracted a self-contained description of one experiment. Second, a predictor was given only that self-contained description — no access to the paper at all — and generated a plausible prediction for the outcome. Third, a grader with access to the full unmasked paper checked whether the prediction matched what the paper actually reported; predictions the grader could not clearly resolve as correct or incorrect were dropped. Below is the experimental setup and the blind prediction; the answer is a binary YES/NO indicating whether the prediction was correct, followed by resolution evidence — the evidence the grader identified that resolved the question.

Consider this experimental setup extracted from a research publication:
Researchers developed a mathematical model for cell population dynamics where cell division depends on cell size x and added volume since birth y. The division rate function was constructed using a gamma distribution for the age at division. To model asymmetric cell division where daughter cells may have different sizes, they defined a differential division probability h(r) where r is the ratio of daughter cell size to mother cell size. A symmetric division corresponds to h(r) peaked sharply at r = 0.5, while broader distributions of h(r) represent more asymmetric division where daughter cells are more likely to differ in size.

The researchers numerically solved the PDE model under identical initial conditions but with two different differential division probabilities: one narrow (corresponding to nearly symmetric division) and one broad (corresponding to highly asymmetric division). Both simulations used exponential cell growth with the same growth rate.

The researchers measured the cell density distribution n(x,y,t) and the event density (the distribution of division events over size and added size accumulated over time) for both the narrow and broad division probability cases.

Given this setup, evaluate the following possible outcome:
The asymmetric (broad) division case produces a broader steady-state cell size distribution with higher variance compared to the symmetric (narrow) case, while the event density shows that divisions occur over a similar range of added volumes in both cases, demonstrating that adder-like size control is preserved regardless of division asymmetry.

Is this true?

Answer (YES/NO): NO